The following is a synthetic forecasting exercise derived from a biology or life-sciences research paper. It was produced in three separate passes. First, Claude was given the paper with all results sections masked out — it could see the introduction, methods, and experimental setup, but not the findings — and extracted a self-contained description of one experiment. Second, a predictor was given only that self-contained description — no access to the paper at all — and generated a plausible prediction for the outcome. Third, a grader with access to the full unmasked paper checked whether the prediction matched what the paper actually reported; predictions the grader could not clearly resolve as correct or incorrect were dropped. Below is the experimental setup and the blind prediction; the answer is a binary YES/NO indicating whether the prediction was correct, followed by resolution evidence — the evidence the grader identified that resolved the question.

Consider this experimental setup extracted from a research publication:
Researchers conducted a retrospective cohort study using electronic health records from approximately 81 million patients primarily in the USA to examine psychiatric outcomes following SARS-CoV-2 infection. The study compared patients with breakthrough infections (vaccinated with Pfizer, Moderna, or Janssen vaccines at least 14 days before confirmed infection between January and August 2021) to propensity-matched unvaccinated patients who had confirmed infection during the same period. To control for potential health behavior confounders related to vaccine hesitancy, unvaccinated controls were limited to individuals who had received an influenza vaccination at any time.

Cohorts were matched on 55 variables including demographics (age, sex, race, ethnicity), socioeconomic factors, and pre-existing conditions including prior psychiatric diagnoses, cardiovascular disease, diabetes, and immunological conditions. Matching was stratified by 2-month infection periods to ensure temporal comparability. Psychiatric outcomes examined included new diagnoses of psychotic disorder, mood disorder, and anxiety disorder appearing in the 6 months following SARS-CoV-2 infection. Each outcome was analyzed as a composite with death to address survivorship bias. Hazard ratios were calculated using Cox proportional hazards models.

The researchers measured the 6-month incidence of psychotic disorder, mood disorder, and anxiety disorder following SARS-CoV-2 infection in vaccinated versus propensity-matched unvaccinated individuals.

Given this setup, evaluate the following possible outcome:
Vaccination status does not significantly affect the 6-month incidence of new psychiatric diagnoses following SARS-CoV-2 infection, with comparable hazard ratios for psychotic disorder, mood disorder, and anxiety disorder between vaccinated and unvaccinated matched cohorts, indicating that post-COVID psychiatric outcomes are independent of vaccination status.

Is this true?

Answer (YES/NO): NO